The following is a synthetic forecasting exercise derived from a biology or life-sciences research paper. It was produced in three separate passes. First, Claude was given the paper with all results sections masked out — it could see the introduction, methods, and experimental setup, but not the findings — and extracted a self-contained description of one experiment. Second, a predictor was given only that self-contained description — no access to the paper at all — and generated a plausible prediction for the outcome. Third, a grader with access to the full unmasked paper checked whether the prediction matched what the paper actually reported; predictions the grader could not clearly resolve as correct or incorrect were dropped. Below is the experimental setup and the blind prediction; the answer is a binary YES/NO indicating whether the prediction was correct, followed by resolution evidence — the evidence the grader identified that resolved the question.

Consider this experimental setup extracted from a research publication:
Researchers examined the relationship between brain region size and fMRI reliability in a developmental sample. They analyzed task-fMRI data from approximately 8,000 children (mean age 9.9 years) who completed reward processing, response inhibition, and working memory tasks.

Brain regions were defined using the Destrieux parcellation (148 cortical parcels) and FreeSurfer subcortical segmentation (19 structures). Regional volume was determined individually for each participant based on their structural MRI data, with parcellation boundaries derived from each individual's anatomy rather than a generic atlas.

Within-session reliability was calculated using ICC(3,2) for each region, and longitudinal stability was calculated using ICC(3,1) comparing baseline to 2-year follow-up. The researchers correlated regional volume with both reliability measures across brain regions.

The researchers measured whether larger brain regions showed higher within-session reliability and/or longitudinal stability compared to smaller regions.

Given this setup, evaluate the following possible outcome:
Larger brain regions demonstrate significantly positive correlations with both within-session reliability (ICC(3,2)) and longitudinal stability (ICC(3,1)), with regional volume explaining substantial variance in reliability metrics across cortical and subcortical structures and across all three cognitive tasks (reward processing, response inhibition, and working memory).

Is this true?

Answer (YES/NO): NO